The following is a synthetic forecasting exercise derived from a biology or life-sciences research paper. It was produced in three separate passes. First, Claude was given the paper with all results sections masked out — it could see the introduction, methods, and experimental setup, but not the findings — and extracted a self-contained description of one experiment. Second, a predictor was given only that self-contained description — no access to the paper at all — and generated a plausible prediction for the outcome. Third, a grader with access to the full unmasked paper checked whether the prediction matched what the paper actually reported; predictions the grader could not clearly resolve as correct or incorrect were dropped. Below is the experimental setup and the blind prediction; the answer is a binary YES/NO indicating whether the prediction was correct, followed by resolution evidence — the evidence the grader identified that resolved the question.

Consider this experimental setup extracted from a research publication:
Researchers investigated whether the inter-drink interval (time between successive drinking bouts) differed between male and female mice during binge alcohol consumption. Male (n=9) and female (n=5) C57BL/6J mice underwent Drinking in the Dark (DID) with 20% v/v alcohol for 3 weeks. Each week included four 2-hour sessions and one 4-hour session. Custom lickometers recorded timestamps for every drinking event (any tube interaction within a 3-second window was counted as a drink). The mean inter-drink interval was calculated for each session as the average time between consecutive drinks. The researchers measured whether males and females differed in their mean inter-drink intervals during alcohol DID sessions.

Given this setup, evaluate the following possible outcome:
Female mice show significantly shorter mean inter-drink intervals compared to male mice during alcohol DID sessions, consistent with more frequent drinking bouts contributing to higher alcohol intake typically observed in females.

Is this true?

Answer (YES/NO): NO